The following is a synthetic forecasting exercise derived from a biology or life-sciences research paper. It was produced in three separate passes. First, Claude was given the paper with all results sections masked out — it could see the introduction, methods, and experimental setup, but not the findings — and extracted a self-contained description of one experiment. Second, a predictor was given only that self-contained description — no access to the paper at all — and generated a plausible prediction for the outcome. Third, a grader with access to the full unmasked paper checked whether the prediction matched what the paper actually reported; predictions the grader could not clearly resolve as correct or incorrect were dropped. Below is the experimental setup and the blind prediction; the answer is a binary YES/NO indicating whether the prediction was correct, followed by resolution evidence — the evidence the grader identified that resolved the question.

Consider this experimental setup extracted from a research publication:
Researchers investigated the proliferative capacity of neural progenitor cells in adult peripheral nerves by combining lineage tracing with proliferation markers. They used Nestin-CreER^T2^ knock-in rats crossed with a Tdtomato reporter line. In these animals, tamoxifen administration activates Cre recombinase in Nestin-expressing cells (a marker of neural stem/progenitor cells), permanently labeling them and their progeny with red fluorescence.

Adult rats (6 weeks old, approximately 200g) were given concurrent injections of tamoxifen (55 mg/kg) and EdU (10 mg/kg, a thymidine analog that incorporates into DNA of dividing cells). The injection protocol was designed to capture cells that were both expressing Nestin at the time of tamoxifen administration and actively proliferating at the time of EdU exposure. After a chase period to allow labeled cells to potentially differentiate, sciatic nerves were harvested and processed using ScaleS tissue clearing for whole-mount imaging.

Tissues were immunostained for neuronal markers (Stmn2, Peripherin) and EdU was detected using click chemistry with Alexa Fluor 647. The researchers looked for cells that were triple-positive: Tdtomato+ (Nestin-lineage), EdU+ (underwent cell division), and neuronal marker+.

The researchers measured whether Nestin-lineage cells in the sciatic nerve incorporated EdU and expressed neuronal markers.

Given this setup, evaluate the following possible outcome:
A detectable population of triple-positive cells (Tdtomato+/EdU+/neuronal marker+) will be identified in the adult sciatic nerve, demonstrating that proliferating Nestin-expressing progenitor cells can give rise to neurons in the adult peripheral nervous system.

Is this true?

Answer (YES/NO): YES